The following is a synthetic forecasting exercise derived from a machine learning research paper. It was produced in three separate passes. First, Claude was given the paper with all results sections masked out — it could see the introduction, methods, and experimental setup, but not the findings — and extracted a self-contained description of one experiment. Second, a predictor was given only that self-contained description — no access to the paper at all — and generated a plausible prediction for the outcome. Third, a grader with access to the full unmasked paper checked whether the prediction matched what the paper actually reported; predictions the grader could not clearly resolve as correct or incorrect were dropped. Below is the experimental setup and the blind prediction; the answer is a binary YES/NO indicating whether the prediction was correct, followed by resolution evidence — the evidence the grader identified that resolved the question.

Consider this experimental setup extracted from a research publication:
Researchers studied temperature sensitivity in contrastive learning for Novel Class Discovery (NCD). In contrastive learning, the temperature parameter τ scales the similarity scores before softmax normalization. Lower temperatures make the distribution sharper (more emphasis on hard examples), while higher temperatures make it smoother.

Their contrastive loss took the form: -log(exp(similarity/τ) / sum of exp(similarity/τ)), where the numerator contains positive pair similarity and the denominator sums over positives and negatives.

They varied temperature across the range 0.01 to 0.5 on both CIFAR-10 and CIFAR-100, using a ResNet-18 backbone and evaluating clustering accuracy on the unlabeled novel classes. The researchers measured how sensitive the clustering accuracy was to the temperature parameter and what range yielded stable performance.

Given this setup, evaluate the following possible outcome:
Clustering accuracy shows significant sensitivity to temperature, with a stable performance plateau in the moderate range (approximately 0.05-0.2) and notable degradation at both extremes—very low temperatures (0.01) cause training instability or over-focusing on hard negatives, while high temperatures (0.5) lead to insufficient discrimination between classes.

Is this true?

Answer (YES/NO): NO